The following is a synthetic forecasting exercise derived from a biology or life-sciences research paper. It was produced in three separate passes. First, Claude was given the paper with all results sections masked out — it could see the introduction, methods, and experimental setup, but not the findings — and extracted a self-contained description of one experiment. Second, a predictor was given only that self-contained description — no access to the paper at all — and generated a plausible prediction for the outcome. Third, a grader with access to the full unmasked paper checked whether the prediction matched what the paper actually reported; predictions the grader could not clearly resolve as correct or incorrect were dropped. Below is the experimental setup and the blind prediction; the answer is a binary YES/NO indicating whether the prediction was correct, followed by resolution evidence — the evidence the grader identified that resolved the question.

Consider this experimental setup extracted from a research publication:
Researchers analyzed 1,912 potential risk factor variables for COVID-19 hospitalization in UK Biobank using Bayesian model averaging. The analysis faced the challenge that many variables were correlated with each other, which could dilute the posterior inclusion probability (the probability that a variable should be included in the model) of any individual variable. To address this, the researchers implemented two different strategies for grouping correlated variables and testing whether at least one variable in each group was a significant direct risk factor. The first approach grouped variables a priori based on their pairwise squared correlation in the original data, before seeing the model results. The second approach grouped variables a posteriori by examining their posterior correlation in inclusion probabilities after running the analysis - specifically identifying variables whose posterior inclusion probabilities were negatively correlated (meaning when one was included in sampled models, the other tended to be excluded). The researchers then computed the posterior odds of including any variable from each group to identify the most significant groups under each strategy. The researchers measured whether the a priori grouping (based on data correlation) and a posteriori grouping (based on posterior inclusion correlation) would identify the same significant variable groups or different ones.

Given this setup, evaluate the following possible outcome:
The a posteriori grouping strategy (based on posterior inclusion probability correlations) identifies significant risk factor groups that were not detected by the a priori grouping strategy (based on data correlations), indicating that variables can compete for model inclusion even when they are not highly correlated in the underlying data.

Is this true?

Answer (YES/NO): YES